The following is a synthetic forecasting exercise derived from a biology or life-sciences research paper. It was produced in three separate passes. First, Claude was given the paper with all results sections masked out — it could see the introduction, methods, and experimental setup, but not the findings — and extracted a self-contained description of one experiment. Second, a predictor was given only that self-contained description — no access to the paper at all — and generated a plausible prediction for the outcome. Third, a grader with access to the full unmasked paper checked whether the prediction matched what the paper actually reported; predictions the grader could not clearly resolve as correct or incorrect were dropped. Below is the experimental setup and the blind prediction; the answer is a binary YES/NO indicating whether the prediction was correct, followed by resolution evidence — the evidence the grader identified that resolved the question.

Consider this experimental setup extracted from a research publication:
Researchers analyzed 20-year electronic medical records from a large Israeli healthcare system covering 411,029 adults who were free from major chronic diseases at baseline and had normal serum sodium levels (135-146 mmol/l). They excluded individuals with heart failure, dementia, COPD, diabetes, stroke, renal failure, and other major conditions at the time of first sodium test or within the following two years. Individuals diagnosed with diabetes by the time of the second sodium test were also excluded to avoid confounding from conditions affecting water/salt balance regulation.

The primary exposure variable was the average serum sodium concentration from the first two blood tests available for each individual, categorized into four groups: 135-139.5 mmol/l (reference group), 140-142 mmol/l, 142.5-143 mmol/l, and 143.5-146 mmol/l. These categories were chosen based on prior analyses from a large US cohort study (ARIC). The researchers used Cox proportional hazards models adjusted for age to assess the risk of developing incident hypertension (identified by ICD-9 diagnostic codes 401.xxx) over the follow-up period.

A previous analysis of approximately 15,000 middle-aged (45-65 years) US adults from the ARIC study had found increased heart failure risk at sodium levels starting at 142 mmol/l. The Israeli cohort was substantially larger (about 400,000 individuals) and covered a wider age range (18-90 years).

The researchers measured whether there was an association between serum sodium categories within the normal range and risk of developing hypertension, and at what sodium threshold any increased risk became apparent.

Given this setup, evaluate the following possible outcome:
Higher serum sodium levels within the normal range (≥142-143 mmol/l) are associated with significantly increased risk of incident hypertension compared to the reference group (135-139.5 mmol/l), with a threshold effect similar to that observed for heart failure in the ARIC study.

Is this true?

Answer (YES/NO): NO